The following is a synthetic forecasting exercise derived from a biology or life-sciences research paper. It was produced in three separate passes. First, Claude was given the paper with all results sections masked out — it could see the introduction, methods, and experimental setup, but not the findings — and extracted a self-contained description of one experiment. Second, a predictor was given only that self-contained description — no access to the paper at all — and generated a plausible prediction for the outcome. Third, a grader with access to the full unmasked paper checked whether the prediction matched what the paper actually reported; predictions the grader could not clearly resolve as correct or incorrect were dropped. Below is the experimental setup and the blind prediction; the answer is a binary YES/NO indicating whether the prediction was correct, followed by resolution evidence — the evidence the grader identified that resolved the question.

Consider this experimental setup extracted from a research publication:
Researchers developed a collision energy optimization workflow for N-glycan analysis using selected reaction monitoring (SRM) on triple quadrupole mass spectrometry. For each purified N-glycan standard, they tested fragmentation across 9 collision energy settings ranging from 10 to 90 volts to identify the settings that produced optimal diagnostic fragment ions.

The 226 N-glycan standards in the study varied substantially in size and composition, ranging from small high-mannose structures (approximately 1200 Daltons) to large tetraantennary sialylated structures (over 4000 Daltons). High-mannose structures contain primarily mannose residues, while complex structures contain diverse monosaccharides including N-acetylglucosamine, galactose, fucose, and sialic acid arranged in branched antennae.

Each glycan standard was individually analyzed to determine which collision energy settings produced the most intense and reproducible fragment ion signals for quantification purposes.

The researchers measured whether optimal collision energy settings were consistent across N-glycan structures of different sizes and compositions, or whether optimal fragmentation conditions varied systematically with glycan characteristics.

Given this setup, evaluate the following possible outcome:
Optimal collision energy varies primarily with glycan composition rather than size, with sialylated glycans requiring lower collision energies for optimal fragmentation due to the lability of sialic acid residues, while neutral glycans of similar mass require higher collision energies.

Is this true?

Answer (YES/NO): NO